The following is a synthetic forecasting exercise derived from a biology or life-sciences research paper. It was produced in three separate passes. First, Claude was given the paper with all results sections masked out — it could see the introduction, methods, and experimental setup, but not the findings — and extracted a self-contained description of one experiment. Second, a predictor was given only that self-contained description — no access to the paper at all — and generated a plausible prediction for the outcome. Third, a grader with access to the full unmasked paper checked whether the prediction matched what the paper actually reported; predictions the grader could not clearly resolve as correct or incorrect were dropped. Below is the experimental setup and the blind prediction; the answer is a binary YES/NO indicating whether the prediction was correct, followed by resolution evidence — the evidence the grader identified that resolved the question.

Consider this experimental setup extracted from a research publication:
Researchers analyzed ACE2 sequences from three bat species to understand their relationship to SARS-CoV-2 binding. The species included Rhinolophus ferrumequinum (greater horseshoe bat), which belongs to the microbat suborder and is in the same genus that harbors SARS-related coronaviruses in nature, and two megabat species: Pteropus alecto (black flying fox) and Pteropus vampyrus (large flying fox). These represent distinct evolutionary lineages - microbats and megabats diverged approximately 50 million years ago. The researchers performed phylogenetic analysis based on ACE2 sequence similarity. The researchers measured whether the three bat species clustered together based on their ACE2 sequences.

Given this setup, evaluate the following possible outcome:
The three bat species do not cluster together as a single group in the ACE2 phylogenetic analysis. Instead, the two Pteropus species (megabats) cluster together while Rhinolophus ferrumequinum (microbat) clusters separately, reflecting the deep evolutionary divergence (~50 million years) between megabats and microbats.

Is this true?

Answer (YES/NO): YES